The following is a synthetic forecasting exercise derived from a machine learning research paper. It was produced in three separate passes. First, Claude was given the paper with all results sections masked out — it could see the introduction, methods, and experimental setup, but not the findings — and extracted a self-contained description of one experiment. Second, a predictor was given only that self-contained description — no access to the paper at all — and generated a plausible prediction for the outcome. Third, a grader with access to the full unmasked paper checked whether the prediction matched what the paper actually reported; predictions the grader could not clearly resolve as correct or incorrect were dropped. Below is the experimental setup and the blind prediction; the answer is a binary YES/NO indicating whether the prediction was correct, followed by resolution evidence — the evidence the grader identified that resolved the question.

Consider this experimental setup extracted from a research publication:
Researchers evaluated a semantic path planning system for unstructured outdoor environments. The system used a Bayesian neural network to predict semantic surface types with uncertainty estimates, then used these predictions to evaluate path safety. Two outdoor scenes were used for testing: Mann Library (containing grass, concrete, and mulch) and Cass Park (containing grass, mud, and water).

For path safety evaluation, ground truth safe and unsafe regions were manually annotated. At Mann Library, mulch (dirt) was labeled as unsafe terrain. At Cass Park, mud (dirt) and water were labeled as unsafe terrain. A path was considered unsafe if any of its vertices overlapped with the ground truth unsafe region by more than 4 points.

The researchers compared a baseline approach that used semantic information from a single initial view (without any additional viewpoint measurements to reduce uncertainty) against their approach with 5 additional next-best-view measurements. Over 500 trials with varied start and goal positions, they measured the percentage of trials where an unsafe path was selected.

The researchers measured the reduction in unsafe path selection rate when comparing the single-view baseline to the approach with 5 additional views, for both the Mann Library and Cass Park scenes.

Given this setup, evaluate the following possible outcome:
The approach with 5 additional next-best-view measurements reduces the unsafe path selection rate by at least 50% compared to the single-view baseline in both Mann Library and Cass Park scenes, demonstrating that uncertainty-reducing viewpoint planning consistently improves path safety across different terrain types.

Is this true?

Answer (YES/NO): NO